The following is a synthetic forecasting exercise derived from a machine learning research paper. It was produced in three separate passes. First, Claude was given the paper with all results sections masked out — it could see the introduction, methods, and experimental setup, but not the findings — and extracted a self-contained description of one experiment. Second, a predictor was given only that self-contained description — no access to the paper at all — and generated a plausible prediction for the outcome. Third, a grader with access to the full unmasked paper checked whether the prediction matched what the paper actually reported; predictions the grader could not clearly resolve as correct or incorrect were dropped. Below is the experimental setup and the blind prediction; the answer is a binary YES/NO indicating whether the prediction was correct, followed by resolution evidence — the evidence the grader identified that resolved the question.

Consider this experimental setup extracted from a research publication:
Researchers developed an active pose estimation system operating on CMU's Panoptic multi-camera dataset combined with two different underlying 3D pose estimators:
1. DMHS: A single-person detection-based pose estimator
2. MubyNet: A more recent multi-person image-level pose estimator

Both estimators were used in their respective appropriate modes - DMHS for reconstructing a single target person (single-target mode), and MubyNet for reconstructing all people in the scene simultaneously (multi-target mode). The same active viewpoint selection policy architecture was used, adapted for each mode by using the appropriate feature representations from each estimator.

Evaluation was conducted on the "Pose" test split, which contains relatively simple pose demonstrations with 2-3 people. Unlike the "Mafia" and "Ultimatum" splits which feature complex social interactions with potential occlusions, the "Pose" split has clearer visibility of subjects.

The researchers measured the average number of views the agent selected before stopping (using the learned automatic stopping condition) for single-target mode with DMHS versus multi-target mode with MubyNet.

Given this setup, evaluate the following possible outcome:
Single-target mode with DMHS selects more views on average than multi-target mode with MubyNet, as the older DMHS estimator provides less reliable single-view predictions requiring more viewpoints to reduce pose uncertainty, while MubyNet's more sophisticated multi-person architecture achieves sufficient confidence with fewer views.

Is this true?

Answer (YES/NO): YES